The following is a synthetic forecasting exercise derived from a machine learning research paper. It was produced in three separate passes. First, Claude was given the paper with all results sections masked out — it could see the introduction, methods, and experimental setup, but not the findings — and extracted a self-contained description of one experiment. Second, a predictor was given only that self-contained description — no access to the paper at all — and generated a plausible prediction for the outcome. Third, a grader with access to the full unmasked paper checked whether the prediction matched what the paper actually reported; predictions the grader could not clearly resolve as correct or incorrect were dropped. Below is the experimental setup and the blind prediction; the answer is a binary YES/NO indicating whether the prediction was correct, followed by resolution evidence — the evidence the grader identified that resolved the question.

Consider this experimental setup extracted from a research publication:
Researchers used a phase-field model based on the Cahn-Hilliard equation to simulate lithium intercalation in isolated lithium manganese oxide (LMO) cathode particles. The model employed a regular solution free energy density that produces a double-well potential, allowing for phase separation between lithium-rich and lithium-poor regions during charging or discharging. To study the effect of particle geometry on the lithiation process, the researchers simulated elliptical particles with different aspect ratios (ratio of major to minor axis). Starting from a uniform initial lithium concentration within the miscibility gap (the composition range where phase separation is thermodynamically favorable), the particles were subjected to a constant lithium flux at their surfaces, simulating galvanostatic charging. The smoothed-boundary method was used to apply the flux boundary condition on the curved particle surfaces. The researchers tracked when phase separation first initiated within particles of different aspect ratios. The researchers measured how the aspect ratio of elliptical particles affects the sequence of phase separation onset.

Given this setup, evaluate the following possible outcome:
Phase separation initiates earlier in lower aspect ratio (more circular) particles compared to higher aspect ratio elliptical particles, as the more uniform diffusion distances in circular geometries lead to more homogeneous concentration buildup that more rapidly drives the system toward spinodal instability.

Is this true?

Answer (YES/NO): NO